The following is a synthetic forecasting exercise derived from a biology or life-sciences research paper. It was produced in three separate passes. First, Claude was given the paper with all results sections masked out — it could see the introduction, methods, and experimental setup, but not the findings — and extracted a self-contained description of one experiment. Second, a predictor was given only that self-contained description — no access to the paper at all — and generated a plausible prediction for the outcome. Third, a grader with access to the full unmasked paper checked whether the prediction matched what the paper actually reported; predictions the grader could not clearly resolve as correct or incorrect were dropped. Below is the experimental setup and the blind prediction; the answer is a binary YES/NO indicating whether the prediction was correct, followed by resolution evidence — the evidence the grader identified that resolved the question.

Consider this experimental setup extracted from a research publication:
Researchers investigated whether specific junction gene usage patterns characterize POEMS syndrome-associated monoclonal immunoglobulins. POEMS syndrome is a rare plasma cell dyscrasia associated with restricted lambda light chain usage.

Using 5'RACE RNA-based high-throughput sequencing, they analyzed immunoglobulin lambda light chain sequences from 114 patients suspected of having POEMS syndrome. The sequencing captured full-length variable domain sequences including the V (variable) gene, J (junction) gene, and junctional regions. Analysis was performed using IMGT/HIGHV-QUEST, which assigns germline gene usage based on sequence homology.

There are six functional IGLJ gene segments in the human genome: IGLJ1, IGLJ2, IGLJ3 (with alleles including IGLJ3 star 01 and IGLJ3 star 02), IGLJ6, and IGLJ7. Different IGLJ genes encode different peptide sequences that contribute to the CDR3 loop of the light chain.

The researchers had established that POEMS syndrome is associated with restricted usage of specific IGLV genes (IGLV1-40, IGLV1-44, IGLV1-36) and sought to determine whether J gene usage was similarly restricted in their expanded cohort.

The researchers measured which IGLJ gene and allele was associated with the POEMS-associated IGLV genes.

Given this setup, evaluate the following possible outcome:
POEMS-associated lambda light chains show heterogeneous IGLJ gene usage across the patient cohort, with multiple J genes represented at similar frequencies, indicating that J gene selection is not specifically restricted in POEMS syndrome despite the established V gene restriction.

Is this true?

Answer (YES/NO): NO